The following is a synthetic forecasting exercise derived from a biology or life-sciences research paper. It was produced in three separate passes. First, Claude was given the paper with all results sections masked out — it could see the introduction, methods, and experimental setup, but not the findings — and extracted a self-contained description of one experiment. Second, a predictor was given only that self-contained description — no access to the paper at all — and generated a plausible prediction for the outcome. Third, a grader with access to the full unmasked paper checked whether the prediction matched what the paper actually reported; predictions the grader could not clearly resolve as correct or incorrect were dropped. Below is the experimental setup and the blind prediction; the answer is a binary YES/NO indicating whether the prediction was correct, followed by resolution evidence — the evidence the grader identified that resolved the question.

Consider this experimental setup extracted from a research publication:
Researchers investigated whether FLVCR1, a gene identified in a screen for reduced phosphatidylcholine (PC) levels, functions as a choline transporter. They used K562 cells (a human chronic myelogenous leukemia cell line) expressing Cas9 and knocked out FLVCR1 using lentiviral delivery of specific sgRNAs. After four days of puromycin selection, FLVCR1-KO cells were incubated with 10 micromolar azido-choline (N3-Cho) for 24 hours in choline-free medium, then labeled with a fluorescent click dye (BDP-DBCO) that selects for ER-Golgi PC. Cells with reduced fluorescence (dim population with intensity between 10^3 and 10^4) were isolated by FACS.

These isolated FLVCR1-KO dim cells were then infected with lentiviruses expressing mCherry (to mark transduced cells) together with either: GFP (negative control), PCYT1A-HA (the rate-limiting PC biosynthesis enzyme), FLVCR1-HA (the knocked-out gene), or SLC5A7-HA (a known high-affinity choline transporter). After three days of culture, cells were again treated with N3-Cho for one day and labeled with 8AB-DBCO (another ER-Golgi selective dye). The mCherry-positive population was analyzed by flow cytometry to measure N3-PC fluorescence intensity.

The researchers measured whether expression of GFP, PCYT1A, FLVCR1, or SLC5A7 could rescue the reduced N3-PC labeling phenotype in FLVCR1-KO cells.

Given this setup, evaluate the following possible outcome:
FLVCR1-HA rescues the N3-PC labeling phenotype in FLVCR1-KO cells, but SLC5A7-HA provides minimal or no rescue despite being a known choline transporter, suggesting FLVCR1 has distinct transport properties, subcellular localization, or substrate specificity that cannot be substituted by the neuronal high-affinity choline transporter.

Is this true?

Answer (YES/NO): NO